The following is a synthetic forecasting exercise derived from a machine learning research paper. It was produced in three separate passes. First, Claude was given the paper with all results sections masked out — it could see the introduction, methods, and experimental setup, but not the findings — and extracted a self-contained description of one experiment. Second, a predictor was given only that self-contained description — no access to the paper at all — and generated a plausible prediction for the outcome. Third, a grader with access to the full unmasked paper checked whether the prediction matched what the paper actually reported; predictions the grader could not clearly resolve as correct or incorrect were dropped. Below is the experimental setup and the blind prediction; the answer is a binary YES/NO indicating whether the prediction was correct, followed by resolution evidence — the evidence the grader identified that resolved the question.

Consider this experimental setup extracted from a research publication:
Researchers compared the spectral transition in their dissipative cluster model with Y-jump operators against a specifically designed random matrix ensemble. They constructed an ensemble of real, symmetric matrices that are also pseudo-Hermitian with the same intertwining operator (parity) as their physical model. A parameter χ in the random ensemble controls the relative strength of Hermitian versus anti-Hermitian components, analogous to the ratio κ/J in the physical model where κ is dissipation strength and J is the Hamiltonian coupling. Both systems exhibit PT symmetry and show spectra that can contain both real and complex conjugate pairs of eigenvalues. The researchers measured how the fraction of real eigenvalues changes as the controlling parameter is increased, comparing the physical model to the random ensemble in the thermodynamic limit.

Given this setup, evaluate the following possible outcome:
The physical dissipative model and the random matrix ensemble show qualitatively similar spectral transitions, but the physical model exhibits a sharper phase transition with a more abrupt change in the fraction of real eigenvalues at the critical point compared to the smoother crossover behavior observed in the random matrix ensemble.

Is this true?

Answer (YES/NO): YES